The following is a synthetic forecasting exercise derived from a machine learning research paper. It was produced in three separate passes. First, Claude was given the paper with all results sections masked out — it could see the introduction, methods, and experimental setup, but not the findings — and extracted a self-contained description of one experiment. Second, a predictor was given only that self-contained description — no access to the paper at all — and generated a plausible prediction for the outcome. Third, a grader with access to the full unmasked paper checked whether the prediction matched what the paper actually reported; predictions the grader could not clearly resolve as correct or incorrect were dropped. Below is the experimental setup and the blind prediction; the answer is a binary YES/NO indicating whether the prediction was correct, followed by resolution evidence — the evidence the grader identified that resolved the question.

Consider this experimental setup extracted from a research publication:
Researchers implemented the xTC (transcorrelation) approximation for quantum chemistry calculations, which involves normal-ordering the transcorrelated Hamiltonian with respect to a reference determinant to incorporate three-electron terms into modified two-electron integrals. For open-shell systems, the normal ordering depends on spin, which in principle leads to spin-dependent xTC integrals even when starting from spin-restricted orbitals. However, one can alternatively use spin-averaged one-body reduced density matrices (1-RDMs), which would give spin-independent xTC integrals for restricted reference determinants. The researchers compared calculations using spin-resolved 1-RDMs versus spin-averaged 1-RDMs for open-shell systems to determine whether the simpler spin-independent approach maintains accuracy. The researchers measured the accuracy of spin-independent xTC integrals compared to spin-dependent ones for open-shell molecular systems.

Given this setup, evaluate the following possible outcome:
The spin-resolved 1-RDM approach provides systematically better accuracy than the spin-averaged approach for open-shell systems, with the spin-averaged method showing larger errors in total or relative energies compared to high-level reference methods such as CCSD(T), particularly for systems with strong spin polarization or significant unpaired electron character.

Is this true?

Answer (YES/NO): NO